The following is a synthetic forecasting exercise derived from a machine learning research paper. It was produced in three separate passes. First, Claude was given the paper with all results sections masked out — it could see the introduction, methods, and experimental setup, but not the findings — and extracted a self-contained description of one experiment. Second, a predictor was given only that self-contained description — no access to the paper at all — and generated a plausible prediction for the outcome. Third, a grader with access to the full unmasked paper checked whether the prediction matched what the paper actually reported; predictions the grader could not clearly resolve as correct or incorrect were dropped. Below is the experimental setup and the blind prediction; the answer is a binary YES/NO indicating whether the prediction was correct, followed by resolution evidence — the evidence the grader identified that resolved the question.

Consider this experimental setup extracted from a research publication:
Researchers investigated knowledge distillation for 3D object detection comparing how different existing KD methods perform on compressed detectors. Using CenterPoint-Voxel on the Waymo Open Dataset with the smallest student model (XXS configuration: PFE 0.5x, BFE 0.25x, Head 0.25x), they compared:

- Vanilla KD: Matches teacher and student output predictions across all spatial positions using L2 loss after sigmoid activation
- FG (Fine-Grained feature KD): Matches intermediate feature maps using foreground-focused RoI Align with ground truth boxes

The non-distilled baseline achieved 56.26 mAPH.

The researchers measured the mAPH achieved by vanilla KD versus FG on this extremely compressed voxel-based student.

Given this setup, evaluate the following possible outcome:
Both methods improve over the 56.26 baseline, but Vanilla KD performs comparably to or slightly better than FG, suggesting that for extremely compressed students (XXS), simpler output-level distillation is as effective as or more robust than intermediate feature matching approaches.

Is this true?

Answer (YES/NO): NO